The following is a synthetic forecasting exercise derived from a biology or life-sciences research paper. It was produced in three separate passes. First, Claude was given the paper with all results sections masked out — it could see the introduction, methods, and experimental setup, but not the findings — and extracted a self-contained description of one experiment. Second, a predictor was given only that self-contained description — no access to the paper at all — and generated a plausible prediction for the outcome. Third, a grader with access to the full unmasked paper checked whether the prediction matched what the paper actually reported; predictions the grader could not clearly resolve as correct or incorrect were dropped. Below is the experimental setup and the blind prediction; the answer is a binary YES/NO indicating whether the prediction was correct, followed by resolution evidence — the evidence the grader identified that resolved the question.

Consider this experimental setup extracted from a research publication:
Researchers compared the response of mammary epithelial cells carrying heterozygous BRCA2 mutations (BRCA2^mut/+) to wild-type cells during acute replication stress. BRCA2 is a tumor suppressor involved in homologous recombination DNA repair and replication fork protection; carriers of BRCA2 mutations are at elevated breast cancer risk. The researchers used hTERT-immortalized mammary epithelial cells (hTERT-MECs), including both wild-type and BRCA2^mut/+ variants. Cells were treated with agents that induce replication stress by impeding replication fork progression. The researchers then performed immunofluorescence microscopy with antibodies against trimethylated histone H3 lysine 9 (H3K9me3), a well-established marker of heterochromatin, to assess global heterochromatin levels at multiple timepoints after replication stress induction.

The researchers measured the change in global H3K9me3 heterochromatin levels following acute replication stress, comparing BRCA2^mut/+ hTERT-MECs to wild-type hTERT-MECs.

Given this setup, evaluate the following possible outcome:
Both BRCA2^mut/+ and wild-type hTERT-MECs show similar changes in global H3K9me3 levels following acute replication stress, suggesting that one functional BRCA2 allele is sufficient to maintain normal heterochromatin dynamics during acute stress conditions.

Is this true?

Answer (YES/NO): NO